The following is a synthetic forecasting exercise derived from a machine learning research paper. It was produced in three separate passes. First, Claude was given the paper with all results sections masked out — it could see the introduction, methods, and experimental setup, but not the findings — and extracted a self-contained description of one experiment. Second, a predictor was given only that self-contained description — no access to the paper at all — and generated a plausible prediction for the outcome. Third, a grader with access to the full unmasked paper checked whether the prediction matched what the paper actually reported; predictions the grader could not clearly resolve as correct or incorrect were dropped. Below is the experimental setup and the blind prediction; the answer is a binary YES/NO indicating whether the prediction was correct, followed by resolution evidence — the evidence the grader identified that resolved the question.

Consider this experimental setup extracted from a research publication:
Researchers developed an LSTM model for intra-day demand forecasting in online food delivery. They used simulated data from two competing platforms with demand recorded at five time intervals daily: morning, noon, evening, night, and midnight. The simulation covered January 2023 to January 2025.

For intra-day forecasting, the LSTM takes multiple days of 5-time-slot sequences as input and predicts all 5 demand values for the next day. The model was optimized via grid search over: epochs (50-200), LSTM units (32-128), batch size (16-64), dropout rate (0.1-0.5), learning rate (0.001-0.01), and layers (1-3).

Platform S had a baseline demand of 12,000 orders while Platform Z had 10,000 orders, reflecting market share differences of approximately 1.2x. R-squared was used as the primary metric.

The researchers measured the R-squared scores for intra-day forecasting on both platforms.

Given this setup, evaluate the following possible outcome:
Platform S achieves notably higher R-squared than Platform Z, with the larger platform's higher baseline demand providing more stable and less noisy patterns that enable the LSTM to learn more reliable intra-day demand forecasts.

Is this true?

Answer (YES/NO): NO